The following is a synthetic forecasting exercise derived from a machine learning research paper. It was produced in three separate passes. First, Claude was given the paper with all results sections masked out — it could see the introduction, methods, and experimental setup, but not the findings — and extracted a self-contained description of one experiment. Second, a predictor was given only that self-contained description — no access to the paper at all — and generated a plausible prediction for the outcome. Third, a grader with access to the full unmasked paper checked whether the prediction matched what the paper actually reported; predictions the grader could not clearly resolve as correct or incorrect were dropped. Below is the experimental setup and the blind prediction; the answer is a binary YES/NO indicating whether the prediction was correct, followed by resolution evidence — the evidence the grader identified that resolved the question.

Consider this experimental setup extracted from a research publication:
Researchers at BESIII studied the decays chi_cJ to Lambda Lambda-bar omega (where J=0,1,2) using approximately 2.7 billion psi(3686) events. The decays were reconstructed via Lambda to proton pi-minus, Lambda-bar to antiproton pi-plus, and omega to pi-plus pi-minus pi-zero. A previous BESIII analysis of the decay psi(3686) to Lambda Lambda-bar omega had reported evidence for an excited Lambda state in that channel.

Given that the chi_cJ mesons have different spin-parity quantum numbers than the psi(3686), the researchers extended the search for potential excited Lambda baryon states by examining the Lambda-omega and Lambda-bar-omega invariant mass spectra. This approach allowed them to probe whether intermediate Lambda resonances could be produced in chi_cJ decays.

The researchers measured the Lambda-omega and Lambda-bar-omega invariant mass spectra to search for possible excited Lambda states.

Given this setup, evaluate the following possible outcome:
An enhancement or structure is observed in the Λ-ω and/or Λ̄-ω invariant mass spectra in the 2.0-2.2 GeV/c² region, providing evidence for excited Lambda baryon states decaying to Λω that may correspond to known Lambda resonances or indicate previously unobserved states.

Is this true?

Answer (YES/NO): NO